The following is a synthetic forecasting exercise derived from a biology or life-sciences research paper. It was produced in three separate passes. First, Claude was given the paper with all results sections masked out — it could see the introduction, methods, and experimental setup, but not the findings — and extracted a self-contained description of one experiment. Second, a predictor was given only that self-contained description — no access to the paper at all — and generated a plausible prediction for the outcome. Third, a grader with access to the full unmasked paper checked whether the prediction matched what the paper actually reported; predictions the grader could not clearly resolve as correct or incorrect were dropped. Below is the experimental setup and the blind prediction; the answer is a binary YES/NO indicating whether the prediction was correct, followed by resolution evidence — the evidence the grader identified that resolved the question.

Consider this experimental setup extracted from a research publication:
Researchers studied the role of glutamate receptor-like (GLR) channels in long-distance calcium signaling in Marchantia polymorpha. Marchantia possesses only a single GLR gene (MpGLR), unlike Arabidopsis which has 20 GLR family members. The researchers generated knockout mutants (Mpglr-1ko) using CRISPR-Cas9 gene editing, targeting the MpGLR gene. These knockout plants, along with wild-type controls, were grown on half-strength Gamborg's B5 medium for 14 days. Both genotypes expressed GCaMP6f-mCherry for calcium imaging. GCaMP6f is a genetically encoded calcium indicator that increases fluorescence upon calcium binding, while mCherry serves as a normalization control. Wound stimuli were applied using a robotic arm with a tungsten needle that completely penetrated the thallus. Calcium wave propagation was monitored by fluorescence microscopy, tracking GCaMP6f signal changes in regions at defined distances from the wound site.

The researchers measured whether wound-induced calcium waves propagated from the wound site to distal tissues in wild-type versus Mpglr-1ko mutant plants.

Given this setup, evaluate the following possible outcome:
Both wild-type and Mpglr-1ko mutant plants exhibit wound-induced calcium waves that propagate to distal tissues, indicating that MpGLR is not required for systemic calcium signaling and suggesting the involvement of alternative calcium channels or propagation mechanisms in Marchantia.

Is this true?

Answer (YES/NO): NO